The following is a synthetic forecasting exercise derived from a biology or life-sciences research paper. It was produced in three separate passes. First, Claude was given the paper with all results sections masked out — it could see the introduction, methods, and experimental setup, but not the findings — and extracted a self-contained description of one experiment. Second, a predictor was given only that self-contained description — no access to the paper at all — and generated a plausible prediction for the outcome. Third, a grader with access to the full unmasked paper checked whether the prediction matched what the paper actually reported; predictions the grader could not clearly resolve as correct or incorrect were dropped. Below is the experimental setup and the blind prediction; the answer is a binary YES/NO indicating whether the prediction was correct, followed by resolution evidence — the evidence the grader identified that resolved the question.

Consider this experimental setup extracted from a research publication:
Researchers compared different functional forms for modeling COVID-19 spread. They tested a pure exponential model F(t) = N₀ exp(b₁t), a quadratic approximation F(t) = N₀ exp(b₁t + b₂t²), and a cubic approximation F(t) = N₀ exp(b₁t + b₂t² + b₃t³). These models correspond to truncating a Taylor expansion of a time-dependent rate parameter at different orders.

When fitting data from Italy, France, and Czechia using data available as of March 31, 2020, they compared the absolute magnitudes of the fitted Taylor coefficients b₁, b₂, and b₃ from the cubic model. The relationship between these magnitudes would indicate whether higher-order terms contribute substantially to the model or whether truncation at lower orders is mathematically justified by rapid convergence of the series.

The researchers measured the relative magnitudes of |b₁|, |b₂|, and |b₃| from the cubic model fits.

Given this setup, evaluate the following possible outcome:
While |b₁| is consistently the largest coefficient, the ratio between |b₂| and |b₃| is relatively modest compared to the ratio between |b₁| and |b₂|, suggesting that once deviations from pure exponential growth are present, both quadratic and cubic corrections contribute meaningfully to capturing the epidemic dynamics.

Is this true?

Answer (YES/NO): NO